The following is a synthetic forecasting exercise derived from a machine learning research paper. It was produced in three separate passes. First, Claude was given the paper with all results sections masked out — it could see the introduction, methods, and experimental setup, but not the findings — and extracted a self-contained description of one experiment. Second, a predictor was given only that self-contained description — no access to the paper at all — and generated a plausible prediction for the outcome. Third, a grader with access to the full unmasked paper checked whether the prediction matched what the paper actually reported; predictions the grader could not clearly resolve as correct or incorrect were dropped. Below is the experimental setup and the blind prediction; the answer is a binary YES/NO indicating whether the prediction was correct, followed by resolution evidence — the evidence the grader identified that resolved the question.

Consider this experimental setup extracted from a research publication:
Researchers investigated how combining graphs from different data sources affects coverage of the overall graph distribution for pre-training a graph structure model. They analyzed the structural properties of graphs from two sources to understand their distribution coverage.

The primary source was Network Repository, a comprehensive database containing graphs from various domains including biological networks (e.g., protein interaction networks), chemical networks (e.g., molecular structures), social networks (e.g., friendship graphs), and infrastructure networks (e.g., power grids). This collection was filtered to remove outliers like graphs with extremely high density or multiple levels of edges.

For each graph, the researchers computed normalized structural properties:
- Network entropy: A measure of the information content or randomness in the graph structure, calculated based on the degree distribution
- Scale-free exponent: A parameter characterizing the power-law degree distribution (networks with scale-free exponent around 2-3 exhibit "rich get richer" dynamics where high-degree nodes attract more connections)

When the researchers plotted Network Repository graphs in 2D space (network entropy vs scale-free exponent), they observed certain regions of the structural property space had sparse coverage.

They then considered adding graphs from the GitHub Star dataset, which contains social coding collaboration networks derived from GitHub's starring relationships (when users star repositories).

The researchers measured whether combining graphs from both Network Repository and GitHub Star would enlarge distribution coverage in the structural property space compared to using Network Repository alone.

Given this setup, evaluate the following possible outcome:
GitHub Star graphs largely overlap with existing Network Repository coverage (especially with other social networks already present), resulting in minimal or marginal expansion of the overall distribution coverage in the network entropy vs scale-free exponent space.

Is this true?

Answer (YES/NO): NO